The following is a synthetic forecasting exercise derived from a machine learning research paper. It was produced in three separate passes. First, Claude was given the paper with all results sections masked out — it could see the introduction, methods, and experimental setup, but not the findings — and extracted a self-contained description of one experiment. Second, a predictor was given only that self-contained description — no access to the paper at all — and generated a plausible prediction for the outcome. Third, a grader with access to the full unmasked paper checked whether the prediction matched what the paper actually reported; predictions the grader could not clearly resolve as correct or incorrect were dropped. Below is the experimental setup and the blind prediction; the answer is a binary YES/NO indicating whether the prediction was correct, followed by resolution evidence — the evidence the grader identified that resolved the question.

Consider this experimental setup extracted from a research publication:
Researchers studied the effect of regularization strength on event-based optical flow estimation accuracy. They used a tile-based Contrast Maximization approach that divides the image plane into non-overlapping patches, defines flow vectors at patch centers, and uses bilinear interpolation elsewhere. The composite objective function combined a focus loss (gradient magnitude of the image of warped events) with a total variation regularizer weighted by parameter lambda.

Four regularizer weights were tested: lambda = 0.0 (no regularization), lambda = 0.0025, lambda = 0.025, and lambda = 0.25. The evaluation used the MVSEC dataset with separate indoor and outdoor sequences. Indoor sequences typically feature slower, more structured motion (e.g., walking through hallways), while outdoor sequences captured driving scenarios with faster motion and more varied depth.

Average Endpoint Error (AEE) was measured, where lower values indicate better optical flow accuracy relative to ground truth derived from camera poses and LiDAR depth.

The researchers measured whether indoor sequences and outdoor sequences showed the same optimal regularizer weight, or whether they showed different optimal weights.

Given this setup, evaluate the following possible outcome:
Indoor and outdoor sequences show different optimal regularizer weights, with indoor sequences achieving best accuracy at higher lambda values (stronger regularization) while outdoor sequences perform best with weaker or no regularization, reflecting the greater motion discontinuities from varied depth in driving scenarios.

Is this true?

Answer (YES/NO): YES